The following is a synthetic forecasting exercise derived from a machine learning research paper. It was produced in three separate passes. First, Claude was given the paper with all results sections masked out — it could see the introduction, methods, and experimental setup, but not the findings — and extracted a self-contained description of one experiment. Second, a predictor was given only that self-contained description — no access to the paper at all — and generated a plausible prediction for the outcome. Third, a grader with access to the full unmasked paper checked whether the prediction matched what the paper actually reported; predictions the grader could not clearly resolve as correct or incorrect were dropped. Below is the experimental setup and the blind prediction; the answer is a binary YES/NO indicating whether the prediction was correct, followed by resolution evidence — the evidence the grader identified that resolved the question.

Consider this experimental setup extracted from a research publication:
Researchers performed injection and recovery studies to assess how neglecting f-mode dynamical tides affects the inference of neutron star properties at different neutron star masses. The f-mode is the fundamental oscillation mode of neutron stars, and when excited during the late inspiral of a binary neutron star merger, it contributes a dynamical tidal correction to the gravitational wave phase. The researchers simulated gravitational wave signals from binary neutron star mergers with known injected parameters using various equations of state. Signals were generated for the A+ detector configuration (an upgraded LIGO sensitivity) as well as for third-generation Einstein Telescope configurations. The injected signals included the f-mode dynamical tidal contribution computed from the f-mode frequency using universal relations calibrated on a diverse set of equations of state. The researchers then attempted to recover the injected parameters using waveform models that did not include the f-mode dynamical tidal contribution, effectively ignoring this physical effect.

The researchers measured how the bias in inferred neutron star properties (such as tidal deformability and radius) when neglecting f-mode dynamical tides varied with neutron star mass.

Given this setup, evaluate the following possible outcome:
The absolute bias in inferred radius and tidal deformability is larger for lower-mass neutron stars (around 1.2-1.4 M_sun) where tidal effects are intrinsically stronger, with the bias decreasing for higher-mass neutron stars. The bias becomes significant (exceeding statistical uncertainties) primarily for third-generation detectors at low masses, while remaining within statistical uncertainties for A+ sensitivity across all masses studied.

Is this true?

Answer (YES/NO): NO